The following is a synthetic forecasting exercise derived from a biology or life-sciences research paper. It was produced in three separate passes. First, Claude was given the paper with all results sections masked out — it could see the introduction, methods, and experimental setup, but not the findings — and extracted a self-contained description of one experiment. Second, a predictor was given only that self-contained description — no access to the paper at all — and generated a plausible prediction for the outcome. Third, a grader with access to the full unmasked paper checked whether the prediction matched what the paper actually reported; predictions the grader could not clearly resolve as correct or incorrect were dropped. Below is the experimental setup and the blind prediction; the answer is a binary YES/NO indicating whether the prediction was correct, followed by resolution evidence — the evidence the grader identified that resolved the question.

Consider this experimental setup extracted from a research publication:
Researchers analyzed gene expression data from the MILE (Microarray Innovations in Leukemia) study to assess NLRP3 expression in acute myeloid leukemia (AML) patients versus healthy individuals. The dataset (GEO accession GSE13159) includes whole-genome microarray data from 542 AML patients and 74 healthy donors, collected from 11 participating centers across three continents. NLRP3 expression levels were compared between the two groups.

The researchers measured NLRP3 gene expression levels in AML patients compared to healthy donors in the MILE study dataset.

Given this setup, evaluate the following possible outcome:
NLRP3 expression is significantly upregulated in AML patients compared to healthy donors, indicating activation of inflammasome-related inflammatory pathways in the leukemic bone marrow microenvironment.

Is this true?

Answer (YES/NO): YES